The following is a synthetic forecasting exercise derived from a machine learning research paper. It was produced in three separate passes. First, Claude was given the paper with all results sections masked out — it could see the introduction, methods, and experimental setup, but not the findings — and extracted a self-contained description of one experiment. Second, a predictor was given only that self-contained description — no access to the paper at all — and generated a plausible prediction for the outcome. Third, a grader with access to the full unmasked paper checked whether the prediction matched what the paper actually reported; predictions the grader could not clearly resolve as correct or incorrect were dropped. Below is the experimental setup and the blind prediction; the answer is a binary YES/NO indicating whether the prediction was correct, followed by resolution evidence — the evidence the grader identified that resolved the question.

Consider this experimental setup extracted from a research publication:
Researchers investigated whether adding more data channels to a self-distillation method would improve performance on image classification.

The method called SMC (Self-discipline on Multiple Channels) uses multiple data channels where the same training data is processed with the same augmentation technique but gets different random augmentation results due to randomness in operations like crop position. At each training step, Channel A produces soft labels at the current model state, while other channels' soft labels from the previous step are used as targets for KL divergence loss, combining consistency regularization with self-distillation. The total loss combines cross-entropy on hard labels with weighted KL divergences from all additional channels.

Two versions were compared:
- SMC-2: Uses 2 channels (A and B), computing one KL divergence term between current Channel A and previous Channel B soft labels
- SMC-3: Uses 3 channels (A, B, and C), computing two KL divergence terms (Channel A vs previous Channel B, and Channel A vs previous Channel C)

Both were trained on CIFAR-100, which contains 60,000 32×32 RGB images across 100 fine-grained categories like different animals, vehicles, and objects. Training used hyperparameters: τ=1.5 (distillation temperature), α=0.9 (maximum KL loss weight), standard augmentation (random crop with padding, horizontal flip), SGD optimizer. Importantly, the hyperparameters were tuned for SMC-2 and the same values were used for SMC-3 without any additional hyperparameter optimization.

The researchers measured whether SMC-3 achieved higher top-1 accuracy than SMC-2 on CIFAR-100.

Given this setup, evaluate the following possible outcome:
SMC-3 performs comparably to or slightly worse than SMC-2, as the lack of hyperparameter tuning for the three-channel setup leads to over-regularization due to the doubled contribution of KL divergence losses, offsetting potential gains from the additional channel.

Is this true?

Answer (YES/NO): NO